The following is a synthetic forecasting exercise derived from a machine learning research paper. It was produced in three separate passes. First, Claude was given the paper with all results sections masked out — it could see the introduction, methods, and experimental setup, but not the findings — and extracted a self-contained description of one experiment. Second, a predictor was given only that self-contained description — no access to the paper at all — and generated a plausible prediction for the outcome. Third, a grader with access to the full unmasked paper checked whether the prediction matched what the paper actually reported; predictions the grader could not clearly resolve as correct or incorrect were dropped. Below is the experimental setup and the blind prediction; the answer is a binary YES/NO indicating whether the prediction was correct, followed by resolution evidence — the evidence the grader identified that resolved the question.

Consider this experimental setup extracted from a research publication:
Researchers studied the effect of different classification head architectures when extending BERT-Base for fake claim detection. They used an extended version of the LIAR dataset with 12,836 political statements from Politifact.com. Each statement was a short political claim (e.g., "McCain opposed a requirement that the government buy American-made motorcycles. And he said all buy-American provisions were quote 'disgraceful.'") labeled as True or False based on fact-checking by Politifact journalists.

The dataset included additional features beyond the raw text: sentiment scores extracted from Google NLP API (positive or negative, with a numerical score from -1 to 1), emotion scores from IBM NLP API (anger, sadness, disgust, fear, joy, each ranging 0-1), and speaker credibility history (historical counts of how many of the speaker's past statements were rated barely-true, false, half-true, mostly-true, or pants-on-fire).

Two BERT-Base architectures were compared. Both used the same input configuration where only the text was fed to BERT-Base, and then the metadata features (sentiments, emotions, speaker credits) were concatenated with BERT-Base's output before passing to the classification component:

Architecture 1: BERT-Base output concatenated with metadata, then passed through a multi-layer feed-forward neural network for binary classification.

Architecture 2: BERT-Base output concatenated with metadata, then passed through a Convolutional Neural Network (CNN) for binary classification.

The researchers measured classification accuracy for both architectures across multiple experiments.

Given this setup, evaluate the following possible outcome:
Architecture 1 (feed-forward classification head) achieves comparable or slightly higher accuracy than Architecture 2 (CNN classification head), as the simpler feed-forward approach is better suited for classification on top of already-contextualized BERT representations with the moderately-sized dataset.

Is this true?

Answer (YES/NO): NO